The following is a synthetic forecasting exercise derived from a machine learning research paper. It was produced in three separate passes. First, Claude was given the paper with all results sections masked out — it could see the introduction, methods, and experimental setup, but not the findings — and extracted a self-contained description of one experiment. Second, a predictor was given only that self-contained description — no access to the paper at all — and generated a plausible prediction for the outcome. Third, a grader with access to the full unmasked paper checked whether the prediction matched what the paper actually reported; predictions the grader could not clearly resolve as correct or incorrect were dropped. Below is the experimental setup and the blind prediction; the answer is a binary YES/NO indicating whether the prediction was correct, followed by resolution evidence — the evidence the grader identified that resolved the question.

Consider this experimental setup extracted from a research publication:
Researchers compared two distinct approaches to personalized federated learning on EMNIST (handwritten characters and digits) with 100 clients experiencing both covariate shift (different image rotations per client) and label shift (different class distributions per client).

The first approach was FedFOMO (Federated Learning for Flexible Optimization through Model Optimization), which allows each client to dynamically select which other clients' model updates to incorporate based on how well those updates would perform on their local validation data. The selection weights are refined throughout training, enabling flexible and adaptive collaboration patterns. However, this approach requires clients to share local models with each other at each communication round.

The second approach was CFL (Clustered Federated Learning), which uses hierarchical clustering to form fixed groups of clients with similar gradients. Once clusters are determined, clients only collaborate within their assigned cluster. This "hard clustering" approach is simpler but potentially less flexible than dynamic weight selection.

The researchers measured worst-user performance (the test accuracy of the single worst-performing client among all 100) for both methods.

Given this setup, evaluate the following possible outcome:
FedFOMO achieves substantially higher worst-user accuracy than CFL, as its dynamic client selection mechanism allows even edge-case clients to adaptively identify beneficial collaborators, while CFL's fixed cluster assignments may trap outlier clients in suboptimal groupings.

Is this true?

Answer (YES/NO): NO